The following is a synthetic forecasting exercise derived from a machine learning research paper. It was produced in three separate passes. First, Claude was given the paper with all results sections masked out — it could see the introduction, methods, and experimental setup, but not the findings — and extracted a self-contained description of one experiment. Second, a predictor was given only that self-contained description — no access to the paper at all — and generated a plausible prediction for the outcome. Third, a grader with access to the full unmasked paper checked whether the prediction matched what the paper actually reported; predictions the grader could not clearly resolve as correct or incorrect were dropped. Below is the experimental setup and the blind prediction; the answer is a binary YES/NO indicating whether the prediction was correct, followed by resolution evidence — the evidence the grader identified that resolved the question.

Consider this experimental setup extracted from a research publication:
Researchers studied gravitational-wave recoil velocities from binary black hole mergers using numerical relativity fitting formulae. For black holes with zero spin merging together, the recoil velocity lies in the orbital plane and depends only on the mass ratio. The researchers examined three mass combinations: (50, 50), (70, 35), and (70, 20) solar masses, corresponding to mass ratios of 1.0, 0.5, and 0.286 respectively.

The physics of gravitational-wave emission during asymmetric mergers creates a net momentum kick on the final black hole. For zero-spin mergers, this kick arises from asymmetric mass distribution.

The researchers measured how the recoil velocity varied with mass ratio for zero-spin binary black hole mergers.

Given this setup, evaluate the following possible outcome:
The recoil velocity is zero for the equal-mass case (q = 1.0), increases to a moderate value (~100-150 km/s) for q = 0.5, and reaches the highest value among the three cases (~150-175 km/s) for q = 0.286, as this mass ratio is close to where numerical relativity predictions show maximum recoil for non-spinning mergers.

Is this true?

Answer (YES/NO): YES